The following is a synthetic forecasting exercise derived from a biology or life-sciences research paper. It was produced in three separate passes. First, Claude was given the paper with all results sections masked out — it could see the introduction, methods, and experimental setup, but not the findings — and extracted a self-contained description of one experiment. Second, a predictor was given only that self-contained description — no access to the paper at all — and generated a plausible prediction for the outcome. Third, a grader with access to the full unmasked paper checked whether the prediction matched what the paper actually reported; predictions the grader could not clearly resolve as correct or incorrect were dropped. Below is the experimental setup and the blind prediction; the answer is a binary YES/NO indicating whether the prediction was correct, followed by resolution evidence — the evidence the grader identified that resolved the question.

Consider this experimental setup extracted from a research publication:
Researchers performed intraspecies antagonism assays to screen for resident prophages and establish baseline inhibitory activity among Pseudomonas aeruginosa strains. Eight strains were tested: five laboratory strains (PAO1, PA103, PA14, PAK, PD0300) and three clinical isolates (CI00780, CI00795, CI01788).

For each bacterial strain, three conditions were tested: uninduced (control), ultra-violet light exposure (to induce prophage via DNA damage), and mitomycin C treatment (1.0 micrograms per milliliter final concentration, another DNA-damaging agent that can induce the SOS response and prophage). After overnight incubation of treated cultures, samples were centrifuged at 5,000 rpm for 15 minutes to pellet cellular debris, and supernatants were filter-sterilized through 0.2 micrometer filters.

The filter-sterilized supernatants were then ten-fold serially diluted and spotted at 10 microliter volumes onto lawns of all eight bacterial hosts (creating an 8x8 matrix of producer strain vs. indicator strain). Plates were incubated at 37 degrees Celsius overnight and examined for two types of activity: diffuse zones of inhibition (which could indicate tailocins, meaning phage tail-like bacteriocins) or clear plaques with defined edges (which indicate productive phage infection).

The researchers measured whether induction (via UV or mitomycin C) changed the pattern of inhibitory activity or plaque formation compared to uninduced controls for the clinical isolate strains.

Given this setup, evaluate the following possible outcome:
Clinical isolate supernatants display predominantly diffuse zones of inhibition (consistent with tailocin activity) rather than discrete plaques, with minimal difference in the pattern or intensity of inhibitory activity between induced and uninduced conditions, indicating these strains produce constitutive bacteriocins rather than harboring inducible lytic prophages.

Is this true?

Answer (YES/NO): NO